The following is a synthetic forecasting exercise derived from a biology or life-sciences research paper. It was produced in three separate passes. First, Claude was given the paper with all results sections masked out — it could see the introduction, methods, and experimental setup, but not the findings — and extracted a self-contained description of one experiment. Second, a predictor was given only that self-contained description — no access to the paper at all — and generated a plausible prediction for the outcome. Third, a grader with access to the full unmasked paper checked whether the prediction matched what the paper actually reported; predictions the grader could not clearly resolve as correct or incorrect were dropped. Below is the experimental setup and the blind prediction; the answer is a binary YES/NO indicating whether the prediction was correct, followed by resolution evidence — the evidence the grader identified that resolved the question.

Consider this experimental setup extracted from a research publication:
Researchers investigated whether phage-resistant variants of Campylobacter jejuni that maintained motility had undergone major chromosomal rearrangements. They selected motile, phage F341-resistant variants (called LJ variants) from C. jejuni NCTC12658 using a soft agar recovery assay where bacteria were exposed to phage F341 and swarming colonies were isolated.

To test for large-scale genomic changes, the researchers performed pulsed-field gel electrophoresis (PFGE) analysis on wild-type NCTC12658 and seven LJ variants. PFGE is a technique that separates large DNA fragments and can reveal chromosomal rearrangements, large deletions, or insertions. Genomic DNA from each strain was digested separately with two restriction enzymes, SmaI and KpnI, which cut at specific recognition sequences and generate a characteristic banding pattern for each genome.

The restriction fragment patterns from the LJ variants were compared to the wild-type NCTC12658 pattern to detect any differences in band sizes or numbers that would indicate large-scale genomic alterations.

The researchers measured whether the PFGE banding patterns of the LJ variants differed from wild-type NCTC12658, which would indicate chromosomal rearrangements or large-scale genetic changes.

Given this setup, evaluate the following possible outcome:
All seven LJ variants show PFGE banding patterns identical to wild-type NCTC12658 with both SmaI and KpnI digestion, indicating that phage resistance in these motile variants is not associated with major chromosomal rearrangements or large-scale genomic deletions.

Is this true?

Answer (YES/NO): YES